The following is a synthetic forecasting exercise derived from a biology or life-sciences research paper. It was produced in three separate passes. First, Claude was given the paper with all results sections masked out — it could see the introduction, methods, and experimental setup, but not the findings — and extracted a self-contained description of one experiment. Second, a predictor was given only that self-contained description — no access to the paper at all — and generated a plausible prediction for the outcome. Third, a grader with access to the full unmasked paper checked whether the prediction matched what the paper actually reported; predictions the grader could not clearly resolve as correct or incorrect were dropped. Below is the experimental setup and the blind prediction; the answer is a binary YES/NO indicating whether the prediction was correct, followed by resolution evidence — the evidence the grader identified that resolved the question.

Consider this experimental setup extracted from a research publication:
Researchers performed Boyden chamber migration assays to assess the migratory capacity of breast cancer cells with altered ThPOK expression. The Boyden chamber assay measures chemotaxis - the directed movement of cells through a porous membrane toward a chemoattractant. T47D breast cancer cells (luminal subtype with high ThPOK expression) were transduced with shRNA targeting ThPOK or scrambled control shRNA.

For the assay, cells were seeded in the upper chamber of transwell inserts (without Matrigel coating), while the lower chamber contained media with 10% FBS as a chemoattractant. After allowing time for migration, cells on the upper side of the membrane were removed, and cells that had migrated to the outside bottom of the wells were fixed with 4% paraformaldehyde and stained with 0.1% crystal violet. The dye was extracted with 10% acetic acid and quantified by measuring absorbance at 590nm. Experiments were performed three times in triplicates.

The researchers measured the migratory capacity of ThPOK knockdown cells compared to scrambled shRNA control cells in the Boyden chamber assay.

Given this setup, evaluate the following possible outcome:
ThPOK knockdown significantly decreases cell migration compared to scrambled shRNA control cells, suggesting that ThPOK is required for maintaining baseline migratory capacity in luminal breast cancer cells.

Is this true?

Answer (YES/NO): NO